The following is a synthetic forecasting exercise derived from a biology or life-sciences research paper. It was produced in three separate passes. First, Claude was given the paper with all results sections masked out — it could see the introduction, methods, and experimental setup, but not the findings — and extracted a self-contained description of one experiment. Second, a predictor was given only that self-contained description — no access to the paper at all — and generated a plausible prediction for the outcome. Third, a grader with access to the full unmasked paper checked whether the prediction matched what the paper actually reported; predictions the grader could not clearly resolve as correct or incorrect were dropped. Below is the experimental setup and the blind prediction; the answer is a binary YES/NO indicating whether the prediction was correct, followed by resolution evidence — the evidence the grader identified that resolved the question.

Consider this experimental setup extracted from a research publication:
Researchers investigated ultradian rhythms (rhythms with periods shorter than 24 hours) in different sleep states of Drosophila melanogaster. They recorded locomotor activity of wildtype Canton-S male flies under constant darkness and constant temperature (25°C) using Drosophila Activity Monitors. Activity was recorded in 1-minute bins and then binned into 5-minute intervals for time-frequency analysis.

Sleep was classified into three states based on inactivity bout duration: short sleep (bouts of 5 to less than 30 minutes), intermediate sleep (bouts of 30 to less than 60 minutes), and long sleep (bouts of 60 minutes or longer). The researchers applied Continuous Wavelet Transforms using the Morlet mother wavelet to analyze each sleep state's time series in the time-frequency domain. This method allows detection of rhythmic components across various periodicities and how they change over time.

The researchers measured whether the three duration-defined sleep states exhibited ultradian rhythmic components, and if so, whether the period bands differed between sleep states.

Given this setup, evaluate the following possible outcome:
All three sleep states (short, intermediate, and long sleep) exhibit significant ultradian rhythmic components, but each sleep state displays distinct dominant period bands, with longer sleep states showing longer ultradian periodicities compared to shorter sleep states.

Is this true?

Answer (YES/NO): NO